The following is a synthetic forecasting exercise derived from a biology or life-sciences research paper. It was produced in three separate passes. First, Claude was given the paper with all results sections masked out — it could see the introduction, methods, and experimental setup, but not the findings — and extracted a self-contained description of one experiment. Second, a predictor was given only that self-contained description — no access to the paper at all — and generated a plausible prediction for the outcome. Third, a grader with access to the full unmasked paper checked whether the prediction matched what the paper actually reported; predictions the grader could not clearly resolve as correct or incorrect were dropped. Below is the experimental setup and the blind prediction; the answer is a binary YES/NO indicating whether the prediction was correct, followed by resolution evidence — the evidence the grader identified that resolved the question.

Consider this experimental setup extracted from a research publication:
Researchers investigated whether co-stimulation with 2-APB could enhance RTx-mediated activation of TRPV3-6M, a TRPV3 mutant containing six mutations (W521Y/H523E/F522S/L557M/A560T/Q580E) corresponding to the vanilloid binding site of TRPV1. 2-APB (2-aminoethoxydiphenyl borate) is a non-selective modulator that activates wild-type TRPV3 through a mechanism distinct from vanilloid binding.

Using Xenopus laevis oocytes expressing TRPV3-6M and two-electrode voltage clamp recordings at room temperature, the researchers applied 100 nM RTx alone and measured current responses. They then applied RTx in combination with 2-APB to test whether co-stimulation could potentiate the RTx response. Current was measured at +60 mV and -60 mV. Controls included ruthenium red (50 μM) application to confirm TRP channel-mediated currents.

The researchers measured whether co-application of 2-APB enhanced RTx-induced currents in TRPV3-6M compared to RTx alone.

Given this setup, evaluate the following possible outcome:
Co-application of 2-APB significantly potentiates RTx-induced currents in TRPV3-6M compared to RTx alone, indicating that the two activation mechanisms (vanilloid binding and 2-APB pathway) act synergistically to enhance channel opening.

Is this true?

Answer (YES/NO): YES